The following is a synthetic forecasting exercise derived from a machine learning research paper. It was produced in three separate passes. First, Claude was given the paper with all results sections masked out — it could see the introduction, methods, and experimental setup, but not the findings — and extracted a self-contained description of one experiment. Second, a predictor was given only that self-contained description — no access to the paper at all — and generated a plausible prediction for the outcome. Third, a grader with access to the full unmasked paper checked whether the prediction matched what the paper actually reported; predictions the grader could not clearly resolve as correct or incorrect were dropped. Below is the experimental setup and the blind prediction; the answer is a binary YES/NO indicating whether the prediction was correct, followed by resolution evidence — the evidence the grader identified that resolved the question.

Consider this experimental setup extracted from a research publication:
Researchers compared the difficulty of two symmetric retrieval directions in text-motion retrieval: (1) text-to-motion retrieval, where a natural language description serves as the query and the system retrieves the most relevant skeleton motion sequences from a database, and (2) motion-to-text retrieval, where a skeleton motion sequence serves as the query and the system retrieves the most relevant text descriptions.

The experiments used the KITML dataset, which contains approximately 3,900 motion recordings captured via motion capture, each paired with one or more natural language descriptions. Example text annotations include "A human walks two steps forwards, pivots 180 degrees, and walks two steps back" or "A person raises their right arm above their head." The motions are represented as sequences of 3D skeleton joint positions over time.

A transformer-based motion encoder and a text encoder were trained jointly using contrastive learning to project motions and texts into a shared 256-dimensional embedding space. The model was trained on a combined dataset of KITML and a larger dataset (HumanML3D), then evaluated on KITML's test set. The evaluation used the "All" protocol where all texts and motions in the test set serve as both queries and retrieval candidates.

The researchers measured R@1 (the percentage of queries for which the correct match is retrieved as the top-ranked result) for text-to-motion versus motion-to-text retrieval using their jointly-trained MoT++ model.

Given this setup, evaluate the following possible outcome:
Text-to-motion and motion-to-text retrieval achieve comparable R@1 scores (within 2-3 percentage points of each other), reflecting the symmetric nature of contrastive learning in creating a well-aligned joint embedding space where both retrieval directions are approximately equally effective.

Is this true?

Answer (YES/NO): NO